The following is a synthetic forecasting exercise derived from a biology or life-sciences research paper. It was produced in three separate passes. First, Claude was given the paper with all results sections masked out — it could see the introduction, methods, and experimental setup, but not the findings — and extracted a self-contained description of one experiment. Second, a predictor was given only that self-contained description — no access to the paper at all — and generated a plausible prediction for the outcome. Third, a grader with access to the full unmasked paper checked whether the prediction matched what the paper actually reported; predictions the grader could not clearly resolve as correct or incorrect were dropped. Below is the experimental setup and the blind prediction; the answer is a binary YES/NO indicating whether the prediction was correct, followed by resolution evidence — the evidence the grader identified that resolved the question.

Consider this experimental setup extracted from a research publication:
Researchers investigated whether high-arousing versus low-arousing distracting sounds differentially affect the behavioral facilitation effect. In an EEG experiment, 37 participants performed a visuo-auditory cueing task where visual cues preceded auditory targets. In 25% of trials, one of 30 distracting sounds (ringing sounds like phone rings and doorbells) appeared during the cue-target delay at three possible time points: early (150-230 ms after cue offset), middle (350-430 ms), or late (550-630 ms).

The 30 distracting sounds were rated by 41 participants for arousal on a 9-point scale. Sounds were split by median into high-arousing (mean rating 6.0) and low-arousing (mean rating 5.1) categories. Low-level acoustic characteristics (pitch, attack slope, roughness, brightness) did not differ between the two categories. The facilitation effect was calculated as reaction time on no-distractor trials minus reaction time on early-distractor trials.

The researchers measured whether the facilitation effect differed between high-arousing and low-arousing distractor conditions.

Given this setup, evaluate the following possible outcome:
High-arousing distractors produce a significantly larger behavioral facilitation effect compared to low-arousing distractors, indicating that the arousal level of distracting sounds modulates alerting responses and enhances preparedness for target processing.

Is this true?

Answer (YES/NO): NO